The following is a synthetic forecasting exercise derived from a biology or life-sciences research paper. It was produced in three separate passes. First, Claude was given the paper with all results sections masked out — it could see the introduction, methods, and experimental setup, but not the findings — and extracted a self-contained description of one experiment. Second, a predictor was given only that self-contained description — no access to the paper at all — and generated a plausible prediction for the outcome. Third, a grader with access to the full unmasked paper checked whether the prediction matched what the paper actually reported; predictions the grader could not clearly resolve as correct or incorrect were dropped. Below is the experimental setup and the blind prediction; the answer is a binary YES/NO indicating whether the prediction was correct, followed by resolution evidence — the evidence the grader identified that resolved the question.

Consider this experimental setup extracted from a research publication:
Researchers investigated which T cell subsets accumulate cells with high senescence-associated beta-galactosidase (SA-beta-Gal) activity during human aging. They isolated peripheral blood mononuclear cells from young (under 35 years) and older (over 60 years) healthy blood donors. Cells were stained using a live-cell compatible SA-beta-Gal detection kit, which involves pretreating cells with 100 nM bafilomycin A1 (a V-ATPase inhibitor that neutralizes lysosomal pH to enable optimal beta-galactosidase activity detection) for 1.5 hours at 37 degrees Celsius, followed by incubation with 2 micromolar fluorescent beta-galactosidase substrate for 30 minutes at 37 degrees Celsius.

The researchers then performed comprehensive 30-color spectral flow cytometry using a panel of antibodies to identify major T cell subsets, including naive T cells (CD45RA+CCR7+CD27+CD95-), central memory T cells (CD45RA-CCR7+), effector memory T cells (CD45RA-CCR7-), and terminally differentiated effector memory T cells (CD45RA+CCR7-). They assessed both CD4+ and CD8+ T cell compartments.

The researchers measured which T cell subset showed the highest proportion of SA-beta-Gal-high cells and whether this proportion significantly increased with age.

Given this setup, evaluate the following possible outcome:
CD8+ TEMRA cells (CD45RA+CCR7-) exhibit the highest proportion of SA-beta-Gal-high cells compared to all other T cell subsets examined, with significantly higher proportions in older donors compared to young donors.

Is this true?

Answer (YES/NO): NO